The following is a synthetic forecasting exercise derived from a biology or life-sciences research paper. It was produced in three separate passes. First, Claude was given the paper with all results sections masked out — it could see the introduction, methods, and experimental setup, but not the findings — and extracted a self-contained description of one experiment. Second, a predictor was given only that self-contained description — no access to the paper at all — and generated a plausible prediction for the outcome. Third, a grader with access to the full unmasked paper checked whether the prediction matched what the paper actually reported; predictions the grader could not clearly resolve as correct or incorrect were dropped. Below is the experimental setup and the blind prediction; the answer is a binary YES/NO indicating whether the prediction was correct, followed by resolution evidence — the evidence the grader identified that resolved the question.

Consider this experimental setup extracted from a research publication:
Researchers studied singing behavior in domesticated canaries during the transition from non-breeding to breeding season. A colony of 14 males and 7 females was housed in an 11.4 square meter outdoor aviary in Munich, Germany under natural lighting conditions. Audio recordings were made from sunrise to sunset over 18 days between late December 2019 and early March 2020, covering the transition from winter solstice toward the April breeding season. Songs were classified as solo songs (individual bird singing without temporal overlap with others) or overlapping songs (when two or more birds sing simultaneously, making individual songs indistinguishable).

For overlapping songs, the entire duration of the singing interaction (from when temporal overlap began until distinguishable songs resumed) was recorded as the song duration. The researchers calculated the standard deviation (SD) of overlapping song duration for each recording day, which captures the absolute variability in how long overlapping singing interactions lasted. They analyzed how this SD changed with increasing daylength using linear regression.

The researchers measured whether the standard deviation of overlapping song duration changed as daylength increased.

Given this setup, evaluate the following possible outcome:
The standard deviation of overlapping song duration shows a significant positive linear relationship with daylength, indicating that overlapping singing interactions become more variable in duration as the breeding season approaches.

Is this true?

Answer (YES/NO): NO